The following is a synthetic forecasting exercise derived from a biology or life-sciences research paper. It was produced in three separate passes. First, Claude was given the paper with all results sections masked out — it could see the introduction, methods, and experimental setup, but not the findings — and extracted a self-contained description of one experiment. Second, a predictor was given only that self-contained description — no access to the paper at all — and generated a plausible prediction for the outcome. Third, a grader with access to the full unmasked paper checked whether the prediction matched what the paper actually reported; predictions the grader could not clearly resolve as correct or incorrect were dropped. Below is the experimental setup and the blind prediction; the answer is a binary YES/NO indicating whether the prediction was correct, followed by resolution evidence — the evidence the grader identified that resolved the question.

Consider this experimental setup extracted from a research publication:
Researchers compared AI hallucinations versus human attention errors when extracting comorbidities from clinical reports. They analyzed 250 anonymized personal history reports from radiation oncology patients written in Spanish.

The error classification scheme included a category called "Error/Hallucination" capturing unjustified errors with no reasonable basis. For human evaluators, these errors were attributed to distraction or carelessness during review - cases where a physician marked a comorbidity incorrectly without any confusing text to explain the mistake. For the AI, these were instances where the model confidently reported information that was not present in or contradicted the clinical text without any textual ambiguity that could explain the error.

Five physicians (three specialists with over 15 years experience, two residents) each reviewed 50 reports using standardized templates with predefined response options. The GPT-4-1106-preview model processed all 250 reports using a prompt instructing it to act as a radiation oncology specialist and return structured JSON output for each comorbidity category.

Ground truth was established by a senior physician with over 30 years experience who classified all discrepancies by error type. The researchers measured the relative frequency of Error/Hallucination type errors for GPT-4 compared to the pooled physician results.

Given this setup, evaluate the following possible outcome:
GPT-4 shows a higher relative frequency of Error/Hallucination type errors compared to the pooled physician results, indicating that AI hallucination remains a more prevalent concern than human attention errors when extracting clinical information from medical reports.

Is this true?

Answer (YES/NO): YES